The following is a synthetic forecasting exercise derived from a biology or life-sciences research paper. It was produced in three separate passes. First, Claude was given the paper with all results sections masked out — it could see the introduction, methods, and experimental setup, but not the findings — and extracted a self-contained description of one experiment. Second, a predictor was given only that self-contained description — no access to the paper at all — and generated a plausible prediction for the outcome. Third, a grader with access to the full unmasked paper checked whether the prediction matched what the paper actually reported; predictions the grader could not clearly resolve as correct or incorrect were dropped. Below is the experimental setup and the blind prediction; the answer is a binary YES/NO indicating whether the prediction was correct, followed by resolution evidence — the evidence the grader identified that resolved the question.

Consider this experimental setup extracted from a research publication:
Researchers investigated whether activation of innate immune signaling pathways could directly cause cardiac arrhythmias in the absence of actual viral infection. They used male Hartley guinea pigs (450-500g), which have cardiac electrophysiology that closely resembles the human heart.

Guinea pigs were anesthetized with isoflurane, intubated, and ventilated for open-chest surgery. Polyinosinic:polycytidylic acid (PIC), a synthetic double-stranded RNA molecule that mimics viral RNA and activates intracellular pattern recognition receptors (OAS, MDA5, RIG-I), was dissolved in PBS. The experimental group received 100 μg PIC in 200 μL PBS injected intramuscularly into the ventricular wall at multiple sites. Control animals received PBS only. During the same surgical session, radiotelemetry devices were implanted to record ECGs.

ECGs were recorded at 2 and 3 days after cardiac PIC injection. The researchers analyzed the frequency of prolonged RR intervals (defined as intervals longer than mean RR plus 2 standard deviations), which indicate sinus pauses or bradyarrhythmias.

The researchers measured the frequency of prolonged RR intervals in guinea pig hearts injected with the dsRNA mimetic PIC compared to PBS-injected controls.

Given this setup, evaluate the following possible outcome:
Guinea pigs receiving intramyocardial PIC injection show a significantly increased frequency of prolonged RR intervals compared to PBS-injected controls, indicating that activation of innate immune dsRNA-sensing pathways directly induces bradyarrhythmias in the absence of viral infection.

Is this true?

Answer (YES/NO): YES